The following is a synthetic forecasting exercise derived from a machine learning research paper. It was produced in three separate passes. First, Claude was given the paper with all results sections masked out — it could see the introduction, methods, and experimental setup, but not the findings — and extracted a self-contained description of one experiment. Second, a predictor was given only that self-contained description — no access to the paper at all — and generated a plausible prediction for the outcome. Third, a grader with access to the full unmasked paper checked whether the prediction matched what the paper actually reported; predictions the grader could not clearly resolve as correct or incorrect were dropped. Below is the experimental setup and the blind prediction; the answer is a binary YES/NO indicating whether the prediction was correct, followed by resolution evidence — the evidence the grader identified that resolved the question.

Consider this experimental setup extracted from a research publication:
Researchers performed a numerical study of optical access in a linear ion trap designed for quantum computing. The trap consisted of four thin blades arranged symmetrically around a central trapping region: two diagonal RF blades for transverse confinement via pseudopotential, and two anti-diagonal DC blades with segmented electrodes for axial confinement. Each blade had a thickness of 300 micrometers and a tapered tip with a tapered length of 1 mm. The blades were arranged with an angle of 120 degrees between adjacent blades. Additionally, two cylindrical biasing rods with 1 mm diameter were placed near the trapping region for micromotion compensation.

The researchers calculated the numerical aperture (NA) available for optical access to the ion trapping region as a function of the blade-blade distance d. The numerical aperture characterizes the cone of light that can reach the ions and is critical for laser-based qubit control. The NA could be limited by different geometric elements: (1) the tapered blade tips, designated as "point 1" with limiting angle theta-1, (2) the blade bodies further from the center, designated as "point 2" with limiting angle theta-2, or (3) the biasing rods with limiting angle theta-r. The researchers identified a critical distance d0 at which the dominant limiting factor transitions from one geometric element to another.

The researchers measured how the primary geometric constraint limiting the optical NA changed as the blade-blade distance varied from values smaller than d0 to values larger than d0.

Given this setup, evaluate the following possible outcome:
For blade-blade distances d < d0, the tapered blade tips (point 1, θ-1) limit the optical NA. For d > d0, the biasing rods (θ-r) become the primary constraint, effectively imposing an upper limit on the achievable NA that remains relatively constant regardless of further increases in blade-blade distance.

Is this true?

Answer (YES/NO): NO